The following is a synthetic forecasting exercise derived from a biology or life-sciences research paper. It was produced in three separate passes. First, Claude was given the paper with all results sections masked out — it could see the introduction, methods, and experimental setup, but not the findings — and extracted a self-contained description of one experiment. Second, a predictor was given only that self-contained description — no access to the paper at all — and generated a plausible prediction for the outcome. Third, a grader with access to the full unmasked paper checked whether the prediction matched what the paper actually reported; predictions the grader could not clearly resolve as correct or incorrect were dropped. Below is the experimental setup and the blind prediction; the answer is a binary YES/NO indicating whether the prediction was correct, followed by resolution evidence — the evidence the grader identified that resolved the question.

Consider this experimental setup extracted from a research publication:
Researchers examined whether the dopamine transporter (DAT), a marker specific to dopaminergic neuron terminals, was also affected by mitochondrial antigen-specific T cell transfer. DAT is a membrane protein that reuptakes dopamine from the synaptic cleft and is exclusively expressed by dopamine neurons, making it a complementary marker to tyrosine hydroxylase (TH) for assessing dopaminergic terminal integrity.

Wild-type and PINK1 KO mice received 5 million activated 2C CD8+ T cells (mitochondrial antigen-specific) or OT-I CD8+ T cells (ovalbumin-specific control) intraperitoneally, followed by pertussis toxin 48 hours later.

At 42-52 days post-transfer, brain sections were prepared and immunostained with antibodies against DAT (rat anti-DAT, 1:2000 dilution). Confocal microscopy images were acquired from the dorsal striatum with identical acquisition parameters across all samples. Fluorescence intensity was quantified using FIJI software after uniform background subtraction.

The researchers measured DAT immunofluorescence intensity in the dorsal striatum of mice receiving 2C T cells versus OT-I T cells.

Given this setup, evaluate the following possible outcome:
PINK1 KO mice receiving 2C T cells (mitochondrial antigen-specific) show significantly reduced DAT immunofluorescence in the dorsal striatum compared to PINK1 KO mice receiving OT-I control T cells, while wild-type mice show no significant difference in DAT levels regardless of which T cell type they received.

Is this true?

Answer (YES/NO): NO